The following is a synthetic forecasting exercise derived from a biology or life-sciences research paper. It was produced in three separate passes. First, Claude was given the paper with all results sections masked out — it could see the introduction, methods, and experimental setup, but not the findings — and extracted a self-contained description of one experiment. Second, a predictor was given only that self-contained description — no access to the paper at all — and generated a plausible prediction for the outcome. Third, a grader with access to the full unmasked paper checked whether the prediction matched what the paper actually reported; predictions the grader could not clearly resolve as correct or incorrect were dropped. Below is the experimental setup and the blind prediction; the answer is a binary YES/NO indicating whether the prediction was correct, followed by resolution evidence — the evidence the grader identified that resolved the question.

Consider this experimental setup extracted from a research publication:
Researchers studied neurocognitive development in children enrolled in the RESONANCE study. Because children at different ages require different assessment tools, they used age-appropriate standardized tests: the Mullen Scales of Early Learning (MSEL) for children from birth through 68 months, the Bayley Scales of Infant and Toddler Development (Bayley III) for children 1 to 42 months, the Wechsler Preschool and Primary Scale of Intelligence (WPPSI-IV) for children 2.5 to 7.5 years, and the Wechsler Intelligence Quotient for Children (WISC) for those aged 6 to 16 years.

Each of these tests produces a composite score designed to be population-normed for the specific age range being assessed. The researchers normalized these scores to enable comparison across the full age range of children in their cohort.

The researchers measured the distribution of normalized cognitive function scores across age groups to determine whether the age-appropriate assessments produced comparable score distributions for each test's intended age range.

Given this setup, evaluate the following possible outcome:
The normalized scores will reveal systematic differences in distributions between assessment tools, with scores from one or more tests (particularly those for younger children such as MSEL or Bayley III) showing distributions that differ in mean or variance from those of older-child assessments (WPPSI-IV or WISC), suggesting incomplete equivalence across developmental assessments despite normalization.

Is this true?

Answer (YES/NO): NO